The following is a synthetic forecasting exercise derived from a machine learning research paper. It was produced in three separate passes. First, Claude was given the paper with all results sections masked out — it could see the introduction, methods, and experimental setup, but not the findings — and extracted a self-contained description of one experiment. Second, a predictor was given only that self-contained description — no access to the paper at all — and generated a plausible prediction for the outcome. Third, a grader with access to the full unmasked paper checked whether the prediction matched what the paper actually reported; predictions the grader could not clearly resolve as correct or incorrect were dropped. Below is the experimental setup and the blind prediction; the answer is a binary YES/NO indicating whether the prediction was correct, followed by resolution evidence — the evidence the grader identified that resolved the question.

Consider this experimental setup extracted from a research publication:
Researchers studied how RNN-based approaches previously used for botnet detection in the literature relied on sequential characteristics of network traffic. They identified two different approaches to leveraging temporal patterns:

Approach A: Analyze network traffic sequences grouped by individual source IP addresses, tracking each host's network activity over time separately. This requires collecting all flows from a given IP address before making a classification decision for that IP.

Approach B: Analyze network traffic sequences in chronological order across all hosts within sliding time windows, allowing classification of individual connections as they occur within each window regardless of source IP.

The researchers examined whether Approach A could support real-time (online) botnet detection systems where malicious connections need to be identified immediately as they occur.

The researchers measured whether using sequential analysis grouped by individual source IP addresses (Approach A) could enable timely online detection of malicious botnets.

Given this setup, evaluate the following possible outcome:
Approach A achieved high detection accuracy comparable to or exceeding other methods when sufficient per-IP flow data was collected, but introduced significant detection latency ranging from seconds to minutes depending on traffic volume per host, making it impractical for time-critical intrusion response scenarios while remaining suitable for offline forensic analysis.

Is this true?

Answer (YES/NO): NO